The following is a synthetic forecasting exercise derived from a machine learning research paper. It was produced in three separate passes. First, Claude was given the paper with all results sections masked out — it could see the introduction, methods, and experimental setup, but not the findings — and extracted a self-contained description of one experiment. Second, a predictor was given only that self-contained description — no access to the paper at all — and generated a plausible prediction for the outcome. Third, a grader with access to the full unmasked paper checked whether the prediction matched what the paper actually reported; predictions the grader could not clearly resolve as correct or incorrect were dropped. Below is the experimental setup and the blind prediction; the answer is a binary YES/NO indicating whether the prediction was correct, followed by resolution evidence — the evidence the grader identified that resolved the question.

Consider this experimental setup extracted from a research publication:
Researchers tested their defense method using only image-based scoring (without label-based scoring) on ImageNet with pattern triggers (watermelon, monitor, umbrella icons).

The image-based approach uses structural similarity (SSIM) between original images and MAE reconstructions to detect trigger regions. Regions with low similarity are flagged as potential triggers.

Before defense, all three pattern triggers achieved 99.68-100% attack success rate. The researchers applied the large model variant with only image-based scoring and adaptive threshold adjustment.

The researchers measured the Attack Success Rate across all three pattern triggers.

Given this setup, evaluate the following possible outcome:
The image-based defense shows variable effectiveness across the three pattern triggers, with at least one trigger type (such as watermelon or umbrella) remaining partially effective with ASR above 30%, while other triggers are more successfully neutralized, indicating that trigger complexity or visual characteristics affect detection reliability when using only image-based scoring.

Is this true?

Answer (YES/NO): YES